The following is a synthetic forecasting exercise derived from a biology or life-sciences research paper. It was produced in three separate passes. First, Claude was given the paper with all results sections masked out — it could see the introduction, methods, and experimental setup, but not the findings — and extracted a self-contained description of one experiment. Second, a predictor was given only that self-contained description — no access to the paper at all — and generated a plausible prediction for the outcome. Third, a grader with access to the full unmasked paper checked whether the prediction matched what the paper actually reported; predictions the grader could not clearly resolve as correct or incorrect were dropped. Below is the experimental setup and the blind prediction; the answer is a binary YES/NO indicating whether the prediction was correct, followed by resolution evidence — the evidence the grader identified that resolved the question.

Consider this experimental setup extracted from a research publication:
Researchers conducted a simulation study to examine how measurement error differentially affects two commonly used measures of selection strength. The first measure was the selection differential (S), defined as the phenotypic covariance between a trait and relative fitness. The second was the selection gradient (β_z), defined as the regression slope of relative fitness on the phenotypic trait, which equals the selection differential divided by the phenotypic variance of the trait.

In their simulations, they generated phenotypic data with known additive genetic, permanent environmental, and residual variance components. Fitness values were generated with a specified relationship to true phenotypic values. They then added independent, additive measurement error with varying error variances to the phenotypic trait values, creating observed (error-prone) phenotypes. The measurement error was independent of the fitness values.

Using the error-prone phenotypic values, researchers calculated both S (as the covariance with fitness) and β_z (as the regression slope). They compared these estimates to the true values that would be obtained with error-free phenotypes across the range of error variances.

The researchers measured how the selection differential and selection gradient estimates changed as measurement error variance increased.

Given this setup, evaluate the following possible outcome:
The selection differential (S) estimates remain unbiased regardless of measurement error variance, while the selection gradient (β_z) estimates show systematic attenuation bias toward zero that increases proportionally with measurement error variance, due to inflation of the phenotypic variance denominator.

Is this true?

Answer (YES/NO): YES